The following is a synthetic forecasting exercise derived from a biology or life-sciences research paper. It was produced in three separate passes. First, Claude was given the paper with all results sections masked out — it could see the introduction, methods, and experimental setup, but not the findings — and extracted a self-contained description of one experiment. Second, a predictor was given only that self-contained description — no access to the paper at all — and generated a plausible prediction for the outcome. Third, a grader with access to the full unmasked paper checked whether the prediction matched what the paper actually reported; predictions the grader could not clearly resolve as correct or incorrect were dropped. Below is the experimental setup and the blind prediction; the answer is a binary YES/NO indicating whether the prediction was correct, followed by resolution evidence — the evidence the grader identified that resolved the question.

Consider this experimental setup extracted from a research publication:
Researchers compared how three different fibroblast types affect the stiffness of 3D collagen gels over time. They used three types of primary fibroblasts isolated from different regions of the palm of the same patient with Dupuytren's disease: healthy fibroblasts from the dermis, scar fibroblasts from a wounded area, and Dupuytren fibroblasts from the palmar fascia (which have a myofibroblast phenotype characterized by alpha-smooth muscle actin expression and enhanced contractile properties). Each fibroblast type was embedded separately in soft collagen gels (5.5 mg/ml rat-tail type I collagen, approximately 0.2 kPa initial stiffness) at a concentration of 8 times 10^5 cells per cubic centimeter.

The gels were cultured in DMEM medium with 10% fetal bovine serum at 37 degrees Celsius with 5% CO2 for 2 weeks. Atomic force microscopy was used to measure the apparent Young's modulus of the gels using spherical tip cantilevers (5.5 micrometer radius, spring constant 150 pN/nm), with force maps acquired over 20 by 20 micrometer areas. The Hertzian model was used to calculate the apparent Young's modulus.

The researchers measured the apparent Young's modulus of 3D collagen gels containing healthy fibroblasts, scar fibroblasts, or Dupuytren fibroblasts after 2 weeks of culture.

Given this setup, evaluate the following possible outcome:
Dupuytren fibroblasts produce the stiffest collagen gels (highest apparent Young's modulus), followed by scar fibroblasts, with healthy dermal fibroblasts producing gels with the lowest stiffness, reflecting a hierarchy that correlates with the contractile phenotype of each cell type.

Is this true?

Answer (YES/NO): NO